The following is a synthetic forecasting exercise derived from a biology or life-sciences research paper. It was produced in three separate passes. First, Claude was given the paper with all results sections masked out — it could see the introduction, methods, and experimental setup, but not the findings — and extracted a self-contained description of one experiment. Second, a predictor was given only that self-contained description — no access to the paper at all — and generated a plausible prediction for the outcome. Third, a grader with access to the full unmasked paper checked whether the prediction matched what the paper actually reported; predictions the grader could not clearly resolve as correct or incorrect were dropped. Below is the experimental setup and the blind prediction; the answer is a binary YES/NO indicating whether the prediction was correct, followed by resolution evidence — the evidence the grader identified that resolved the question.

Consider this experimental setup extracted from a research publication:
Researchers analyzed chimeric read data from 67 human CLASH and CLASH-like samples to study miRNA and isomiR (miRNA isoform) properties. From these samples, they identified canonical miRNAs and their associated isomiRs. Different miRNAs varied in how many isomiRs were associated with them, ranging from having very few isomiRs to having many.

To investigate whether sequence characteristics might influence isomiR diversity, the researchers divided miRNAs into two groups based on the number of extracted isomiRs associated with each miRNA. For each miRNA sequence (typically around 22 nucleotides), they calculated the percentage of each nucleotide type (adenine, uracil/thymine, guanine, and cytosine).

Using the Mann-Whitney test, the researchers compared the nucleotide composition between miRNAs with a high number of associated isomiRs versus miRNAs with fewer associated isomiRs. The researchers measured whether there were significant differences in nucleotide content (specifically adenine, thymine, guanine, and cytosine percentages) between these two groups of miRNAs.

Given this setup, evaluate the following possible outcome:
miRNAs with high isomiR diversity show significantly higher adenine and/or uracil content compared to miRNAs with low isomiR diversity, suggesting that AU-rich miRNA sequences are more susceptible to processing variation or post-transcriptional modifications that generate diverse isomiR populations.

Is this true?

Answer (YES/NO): YES